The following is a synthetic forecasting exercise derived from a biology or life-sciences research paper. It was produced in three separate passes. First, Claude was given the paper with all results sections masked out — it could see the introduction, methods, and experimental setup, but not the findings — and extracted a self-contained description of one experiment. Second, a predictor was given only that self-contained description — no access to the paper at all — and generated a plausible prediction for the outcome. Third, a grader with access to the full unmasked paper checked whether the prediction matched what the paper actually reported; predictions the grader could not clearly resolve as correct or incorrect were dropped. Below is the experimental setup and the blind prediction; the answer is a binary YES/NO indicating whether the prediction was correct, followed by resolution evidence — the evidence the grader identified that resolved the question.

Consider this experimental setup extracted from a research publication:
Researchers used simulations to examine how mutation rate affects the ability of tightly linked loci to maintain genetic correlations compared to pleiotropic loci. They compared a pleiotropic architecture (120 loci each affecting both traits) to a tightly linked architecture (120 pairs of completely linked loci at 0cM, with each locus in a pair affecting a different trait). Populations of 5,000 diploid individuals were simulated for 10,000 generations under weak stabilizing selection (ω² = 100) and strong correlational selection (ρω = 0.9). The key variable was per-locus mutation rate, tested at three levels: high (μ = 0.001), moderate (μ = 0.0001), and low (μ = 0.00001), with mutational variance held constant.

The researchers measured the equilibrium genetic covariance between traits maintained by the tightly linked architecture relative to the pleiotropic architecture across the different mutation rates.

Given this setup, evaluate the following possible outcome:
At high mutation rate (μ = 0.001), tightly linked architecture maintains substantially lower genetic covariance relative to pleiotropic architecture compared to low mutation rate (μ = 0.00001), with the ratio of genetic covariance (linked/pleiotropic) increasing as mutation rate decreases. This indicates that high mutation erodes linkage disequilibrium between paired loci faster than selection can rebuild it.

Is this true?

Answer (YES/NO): NO